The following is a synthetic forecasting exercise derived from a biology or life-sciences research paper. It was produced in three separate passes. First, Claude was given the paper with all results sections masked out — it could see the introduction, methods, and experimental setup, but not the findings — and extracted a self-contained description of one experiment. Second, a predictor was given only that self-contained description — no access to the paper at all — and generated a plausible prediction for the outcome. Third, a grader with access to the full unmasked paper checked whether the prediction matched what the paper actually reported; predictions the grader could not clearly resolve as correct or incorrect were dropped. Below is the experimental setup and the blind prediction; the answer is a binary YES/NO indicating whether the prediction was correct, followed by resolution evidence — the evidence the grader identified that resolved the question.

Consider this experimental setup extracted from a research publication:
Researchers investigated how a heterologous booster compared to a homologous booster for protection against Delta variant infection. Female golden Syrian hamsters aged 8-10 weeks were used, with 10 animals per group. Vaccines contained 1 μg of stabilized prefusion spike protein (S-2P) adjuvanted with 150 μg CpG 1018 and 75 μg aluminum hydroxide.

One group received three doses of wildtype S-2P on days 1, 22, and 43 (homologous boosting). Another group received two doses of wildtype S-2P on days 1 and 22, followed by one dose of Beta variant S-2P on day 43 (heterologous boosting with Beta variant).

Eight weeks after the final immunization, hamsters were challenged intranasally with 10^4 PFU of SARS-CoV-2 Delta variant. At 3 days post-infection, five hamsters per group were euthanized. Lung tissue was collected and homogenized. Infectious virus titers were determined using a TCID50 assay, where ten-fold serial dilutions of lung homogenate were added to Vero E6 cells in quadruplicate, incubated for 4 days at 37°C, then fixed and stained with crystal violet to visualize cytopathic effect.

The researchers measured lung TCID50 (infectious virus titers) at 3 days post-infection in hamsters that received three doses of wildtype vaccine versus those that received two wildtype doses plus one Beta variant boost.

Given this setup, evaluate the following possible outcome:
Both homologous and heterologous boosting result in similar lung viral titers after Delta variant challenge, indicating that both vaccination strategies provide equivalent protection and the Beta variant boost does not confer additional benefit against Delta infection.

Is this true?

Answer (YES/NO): YES